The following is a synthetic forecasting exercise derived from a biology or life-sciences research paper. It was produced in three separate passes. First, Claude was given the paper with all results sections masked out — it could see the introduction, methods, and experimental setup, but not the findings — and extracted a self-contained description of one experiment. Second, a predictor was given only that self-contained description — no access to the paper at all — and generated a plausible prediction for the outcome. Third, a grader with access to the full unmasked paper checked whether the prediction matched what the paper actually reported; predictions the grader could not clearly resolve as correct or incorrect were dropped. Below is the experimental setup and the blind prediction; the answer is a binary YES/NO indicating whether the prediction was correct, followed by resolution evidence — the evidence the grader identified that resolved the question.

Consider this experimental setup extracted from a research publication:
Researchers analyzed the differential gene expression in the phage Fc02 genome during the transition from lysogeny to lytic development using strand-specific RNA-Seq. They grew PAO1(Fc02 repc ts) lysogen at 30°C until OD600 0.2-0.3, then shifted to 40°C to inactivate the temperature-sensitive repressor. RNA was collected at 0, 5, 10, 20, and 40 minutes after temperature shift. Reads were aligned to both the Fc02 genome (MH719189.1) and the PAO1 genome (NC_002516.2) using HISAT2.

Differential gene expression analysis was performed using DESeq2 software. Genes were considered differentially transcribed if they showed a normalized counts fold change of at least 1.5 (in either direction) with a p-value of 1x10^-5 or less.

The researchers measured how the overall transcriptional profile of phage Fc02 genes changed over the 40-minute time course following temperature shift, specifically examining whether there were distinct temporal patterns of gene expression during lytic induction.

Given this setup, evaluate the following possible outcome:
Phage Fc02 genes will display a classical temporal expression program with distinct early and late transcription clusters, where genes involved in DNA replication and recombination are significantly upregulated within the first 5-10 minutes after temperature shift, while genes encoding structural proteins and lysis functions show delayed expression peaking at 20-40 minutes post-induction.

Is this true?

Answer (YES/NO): YES